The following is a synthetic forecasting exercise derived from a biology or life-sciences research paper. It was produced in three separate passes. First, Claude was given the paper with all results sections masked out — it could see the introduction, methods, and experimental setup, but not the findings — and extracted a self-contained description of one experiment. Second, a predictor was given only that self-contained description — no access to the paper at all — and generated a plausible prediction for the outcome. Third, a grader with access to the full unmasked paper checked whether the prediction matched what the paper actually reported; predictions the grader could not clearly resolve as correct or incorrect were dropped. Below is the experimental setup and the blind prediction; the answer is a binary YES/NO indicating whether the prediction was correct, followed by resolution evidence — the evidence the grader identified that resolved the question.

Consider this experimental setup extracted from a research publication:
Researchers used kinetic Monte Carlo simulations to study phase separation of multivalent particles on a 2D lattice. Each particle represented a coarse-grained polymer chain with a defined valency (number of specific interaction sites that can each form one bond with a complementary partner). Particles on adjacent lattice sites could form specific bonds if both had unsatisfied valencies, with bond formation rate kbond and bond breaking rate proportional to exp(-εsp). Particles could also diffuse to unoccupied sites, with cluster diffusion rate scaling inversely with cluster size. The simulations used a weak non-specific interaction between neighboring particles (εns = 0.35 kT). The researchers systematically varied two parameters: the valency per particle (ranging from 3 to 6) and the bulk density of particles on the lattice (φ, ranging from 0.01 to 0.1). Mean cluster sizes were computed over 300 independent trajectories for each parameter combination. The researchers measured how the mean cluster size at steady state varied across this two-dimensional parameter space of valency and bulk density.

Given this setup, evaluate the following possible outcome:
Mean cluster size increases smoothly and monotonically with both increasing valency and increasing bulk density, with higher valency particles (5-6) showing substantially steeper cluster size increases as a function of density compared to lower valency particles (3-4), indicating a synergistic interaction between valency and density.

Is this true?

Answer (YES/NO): NO